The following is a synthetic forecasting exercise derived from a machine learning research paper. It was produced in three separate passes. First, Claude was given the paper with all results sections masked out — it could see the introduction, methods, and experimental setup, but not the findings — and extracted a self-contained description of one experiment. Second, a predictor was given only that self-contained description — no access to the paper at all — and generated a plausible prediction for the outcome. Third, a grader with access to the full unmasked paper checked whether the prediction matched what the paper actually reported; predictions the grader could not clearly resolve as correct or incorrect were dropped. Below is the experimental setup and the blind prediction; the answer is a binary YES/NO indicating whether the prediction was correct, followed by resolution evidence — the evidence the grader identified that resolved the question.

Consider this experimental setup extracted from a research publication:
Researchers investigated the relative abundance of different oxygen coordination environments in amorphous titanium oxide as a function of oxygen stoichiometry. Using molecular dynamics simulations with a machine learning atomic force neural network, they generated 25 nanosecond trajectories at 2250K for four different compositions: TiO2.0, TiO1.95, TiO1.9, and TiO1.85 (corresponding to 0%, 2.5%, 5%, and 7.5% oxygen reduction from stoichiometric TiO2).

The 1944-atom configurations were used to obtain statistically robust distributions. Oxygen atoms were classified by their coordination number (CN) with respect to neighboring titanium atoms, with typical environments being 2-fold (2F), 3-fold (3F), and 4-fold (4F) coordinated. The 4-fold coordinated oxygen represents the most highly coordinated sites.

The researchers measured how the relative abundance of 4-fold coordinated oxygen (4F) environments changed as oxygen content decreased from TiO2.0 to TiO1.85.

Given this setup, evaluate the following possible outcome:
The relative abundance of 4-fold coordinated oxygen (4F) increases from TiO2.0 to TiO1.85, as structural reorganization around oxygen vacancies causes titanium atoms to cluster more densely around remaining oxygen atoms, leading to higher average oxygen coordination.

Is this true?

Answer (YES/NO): YES